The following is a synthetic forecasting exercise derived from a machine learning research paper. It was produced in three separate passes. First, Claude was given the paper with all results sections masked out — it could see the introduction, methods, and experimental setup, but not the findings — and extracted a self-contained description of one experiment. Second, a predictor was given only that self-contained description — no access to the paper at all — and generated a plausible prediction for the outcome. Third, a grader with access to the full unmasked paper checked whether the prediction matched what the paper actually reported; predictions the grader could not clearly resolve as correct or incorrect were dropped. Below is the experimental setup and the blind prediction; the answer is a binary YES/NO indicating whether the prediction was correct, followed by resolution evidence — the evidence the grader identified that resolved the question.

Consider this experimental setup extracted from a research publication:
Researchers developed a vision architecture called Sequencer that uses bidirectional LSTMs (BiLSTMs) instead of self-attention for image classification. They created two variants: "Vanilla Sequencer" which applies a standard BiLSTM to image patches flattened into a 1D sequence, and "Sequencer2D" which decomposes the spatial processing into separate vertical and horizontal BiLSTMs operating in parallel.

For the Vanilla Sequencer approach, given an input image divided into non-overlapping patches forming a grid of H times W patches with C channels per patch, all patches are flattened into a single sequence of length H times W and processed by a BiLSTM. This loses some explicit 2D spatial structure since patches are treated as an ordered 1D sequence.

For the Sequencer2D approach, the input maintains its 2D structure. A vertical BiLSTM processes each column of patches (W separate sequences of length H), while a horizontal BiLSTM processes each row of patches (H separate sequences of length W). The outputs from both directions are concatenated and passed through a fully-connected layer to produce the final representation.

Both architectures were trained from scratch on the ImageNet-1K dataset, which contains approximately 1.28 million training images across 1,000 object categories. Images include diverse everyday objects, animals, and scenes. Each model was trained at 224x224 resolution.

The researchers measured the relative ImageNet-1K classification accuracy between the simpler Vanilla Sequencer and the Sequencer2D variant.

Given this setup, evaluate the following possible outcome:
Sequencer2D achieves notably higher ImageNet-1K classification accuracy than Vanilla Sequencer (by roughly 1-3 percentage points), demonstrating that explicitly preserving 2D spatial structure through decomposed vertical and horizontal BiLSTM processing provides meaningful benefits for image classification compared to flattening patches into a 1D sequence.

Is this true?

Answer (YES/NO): NO